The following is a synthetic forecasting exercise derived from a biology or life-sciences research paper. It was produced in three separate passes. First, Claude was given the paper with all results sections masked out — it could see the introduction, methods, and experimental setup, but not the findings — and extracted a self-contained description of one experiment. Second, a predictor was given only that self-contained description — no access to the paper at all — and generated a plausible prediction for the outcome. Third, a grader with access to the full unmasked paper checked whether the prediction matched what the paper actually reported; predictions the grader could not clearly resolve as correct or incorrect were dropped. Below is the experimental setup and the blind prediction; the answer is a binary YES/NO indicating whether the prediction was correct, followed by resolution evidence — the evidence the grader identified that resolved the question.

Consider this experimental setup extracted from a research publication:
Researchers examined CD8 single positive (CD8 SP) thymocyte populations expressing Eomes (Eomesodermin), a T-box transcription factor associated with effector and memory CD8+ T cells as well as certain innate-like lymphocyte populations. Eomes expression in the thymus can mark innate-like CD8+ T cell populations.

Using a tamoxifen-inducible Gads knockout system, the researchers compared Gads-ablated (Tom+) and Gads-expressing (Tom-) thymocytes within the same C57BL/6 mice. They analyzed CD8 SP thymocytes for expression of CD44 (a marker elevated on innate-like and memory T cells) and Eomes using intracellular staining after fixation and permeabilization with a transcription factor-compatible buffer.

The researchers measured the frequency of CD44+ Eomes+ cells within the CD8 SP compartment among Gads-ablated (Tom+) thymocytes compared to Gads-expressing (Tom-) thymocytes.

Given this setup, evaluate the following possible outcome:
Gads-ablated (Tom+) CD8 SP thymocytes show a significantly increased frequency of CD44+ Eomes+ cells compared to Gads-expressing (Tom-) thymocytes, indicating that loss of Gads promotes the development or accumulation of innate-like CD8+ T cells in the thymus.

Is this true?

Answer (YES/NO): YES